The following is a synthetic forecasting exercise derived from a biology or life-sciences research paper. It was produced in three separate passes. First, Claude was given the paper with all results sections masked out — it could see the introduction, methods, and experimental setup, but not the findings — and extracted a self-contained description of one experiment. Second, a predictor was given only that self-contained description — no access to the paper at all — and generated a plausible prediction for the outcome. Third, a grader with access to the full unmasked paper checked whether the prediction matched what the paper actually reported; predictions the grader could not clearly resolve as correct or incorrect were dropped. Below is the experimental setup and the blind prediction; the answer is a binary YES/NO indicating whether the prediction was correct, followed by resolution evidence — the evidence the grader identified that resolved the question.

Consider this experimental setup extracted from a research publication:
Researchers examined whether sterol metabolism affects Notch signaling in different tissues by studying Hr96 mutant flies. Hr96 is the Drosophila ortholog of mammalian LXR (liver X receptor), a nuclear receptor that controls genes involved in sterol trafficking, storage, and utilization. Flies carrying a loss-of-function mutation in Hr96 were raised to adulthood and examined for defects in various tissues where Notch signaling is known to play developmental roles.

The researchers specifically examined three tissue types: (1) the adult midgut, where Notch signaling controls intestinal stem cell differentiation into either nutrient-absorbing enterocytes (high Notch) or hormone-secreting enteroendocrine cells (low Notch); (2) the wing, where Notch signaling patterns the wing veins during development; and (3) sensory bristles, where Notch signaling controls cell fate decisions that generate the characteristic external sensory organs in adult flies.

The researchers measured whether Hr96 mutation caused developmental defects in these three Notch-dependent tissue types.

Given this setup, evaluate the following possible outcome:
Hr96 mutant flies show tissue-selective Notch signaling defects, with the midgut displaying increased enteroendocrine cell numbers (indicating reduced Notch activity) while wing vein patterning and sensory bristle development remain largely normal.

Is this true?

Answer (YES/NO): NO